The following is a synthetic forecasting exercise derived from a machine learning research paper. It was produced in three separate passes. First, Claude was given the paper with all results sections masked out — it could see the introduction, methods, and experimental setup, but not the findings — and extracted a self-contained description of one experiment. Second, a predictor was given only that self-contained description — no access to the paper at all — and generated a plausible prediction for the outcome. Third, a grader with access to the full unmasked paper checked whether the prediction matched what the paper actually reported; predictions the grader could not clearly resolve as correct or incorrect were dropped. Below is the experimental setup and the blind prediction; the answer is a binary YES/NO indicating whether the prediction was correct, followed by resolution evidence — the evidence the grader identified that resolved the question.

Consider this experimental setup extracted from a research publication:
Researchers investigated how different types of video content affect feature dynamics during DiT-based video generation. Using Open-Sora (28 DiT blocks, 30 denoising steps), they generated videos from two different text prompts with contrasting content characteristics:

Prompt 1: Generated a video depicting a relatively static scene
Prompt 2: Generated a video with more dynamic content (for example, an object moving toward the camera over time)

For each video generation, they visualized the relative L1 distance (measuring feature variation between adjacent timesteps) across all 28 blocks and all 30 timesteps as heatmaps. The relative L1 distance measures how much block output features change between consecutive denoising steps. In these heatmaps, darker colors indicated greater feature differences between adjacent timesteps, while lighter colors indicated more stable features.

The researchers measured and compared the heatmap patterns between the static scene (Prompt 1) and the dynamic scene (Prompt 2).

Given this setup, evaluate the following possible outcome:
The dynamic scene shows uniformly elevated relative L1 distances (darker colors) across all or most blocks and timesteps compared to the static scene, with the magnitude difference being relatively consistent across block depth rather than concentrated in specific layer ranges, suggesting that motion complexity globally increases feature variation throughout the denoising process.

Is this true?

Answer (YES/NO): NO